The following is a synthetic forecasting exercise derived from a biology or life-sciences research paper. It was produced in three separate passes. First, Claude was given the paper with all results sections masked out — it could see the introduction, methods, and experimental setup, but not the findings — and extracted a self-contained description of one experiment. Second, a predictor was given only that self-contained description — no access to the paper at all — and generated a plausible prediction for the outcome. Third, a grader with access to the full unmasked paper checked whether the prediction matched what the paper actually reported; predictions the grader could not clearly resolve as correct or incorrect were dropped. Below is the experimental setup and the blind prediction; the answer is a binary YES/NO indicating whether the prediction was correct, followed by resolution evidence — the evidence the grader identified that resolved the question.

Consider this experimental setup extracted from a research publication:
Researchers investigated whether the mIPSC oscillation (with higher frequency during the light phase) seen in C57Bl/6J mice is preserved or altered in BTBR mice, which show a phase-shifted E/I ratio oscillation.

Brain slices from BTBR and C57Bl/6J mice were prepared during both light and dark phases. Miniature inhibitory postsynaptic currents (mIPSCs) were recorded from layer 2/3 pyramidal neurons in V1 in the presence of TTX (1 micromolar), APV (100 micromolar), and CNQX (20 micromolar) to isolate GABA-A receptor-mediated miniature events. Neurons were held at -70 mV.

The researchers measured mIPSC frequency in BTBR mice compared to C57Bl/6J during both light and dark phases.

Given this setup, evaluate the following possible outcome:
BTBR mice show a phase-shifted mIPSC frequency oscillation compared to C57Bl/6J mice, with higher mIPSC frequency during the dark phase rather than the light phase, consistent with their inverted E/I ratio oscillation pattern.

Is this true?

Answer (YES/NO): NO